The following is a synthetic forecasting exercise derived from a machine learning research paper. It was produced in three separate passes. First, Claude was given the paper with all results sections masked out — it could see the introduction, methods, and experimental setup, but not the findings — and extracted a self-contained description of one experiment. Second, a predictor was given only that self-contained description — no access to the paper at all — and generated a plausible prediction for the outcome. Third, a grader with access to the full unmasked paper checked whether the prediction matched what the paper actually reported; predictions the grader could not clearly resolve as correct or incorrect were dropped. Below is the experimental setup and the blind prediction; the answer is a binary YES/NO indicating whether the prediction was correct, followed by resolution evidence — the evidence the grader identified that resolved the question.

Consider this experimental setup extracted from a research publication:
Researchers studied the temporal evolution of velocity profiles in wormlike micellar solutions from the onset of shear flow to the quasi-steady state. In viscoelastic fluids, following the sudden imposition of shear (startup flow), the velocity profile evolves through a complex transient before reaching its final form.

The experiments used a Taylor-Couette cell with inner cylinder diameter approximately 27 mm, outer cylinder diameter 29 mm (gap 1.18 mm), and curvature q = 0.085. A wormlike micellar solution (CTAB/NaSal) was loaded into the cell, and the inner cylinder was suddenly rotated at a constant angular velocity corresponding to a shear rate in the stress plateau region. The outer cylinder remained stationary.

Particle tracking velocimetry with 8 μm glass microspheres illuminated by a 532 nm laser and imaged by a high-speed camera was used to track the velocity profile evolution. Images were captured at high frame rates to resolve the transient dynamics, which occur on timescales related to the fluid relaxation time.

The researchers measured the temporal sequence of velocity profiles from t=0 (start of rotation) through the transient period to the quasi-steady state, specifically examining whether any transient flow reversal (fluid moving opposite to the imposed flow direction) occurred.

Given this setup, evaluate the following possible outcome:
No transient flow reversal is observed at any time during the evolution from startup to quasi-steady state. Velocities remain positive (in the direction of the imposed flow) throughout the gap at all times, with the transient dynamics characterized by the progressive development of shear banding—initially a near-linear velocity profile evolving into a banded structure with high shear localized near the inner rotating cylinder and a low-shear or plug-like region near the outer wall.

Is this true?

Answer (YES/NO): NO